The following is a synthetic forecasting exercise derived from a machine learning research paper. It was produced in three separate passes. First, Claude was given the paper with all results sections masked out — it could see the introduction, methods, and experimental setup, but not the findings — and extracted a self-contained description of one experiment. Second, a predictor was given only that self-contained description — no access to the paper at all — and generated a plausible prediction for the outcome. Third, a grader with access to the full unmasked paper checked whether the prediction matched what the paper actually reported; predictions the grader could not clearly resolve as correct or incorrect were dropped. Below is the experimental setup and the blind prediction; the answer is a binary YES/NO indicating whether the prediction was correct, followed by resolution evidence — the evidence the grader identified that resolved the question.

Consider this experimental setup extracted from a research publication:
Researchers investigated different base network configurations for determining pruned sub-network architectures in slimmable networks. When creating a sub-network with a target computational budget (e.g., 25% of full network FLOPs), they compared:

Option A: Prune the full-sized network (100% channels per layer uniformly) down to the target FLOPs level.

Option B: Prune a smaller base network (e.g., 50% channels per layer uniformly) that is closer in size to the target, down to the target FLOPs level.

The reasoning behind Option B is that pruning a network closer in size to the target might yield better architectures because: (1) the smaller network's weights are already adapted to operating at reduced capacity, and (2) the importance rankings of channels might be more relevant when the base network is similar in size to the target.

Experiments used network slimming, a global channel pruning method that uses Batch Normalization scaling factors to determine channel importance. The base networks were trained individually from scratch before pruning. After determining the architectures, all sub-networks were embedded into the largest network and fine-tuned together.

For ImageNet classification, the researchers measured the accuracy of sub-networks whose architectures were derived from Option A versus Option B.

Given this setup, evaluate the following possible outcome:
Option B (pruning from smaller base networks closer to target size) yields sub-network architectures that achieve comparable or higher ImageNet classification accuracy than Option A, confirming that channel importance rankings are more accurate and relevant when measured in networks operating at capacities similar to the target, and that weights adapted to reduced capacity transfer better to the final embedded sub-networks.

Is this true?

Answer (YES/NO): YES